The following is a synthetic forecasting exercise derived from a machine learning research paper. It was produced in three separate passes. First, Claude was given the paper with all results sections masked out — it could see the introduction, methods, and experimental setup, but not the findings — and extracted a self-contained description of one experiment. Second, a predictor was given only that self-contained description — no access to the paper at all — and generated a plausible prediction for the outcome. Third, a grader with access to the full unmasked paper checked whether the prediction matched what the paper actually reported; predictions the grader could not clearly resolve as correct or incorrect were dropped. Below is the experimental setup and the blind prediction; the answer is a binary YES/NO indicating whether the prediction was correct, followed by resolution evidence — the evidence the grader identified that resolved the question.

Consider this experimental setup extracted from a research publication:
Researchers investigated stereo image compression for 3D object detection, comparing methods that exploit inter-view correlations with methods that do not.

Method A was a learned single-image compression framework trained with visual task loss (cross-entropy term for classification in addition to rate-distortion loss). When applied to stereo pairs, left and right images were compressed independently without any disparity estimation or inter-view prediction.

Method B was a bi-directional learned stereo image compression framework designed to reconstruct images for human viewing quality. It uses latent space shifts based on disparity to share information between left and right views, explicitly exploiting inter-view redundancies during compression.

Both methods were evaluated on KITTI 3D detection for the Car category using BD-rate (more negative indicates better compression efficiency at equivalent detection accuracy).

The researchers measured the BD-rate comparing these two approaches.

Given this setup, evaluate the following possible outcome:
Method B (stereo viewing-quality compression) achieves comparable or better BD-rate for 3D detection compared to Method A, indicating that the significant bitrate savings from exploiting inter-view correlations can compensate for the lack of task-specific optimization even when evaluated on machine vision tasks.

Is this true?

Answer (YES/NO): YES